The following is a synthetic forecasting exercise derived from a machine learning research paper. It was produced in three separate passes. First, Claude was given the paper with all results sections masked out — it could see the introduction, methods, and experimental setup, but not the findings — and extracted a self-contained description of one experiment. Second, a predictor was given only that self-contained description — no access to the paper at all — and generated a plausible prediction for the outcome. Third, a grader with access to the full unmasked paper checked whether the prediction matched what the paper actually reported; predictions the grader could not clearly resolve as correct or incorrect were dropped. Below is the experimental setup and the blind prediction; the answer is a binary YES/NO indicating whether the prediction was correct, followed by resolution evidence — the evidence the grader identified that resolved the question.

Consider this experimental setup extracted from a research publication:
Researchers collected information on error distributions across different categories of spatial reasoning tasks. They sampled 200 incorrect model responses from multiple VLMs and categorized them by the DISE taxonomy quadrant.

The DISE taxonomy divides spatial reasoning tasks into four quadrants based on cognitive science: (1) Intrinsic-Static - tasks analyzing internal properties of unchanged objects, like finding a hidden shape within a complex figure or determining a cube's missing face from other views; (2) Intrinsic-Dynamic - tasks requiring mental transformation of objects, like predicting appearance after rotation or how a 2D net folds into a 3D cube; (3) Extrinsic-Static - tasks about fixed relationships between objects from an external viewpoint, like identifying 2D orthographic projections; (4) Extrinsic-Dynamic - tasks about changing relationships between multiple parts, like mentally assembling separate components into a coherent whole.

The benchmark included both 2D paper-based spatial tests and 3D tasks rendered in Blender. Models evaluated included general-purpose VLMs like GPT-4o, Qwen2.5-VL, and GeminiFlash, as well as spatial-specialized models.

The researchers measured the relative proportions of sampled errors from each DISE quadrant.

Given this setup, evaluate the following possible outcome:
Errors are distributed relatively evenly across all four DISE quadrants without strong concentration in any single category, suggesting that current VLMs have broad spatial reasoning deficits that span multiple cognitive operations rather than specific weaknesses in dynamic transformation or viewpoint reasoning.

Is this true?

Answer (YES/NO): NO